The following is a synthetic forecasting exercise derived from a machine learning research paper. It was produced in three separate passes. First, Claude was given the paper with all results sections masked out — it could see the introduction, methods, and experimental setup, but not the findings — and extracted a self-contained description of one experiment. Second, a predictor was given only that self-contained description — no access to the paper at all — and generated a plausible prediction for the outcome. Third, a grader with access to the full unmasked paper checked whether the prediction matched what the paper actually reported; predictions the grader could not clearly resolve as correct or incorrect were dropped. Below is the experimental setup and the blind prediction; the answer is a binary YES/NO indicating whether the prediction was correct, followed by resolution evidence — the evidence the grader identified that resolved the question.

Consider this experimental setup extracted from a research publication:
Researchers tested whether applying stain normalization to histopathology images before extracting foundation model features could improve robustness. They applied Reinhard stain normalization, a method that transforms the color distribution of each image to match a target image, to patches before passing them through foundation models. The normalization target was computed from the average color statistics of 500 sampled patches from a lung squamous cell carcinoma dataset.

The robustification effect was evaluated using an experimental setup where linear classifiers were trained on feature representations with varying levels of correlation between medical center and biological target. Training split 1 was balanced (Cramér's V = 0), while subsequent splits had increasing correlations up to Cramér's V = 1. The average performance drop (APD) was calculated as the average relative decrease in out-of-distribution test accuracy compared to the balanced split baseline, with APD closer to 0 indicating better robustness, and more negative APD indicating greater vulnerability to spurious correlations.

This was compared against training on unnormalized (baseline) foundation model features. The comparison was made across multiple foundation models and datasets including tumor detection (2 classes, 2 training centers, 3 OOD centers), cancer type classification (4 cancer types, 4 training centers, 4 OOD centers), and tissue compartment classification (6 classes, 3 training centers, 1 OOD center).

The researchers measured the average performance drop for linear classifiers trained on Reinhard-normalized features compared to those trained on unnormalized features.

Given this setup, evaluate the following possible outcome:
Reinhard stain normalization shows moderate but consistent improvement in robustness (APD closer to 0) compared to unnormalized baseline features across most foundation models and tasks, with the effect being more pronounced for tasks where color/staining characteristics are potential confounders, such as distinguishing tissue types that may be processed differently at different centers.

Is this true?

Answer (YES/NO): YES